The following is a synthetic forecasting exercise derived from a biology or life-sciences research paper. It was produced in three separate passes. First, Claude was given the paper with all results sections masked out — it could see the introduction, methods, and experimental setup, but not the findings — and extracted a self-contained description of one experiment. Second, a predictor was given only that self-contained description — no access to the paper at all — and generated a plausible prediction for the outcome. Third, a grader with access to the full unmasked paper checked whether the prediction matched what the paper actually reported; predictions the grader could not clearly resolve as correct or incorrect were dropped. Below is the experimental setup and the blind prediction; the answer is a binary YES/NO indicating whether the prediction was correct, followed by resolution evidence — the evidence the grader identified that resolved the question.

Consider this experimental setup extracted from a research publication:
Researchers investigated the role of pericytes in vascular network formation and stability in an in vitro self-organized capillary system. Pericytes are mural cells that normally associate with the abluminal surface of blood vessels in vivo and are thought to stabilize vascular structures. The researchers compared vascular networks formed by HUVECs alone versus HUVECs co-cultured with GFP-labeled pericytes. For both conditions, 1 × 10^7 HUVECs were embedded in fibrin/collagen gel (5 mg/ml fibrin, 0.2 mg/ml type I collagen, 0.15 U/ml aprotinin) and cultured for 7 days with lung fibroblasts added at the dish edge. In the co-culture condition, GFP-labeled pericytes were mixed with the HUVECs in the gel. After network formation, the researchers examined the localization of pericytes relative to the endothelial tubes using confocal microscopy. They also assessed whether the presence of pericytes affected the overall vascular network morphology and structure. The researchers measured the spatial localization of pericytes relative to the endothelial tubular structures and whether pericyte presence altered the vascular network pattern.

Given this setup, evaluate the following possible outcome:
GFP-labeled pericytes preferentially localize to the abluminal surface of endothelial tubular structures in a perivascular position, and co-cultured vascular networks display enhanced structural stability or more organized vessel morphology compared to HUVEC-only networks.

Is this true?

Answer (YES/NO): NO